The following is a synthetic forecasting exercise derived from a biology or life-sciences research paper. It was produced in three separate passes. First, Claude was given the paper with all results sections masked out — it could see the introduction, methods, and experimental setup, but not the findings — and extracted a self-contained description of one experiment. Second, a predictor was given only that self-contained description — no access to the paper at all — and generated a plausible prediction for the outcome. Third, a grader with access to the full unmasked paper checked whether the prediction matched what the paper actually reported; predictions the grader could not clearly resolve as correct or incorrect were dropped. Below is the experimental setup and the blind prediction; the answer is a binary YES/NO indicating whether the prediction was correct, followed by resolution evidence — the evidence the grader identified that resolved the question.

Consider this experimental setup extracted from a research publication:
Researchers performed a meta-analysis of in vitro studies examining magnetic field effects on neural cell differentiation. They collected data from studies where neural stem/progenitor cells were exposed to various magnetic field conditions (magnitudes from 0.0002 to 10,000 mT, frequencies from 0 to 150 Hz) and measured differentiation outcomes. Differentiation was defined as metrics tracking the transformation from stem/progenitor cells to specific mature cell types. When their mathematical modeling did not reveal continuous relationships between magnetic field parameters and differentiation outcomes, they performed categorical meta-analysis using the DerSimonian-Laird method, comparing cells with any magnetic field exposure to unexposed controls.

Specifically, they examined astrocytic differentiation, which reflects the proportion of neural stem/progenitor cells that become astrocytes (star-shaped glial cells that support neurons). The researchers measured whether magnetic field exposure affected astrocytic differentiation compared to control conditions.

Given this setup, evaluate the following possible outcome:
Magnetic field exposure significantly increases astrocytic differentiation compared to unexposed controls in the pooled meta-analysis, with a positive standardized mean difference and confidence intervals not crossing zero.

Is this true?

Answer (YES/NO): NO